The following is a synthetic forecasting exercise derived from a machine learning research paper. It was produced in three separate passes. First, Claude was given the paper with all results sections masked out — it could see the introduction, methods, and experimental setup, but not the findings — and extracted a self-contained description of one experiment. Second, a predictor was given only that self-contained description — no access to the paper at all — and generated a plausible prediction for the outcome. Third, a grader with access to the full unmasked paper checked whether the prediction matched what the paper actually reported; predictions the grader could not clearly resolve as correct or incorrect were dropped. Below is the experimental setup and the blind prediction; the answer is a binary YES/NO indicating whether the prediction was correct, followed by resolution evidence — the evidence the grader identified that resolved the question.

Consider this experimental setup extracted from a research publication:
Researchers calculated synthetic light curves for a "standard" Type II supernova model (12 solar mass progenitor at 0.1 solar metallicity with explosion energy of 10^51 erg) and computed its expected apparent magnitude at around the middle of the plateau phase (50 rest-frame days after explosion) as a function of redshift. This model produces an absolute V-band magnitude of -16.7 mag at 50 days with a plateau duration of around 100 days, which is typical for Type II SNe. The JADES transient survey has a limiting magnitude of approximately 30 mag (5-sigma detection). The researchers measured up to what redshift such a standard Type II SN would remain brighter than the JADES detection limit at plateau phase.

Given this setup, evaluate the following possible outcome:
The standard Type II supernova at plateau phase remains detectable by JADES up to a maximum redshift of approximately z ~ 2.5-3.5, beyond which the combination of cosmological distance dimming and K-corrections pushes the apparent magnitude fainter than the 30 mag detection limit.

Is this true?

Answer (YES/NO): NO